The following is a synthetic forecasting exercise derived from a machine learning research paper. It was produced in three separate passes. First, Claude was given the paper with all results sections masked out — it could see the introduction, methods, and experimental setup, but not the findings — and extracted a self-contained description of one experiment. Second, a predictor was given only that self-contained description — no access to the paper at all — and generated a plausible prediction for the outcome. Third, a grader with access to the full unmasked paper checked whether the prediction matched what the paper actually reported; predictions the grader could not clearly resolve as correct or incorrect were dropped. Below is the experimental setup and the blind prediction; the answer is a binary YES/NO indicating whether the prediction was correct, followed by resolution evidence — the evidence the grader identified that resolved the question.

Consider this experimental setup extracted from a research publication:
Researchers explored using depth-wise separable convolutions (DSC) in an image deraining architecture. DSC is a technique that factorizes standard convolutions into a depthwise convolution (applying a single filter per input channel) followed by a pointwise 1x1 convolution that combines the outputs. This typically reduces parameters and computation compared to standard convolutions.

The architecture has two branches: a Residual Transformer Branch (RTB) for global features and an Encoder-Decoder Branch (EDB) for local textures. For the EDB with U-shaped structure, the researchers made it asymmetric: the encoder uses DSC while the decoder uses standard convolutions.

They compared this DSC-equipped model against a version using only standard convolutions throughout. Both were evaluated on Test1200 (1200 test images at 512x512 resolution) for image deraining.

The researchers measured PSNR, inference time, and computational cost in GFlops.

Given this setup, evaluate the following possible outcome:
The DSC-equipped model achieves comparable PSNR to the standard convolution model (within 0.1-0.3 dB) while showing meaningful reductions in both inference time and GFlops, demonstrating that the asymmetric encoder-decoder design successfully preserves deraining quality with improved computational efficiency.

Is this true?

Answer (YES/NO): NO